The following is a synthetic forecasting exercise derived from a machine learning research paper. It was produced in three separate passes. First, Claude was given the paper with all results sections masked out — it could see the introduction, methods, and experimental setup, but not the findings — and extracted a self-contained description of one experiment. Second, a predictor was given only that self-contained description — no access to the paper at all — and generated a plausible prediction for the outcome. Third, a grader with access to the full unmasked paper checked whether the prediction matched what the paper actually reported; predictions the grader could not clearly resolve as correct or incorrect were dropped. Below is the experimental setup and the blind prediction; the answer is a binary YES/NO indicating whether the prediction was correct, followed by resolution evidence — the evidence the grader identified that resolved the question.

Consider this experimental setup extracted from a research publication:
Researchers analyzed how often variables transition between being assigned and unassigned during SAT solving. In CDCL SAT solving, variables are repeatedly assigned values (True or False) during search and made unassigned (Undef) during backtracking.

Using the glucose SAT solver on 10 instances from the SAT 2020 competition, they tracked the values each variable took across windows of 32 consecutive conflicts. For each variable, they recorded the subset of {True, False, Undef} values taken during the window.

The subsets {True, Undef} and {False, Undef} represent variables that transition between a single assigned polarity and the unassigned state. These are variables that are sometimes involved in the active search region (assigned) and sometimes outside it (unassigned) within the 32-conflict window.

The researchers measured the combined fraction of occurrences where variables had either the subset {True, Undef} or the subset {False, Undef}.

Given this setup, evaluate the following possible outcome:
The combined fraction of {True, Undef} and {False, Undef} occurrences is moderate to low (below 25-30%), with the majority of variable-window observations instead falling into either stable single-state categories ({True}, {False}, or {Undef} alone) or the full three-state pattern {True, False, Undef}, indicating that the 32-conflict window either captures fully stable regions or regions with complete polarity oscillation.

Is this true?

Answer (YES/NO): NO